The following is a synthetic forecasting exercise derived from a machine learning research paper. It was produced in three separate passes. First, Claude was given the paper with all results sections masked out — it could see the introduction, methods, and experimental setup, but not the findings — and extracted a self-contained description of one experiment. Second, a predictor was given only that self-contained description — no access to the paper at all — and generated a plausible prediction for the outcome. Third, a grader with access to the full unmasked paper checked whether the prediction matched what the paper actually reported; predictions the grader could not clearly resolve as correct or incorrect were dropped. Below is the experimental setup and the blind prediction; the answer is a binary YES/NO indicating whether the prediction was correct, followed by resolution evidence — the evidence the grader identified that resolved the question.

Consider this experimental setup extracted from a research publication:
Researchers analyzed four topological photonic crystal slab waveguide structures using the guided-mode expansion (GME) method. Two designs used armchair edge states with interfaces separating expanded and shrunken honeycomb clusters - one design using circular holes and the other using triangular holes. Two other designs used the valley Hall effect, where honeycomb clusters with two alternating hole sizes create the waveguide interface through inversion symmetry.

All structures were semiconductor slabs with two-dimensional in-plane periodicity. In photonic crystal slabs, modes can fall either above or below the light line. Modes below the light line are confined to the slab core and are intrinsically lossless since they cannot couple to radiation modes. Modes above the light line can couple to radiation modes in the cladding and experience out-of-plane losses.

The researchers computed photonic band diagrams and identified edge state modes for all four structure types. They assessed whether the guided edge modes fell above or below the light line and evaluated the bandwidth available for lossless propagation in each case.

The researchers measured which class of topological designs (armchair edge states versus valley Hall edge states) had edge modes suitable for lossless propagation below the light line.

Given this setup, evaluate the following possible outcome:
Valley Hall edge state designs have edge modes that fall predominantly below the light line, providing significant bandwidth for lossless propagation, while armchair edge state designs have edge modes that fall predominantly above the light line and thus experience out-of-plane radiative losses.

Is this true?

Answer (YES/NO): YES